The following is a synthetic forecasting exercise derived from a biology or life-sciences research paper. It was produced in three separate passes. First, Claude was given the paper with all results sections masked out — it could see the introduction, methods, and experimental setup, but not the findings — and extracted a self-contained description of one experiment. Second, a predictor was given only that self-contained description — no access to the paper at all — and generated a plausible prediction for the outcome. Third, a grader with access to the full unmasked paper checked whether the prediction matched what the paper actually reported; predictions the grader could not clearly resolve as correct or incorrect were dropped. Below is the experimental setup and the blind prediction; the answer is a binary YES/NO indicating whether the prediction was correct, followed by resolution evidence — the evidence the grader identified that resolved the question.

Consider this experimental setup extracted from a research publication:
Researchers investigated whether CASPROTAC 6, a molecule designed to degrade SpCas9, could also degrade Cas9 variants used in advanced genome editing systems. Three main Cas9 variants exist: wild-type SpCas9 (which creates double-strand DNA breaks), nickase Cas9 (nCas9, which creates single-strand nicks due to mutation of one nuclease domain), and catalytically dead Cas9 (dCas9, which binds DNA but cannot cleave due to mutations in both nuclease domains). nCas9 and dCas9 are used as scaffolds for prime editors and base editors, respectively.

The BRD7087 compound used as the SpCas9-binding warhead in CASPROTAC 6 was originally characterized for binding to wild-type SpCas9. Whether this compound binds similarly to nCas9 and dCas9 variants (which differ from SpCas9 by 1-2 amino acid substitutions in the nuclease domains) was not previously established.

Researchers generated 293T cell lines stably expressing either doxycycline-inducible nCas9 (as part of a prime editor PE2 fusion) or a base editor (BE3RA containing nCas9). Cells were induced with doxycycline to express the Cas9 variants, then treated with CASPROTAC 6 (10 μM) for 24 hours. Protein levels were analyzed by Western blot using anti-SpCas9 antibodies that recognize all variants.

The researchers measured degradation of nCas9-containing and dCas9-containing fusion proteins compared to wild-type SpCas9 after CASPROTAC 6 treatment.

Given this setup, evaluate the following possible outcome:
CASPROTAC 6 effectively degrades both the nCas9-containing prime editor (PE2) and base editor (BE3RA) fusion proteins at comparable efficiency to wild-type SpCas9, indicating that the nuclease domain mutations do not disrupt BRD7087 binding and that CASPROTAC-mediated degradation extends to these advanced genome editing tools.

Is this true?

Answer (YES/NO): YES